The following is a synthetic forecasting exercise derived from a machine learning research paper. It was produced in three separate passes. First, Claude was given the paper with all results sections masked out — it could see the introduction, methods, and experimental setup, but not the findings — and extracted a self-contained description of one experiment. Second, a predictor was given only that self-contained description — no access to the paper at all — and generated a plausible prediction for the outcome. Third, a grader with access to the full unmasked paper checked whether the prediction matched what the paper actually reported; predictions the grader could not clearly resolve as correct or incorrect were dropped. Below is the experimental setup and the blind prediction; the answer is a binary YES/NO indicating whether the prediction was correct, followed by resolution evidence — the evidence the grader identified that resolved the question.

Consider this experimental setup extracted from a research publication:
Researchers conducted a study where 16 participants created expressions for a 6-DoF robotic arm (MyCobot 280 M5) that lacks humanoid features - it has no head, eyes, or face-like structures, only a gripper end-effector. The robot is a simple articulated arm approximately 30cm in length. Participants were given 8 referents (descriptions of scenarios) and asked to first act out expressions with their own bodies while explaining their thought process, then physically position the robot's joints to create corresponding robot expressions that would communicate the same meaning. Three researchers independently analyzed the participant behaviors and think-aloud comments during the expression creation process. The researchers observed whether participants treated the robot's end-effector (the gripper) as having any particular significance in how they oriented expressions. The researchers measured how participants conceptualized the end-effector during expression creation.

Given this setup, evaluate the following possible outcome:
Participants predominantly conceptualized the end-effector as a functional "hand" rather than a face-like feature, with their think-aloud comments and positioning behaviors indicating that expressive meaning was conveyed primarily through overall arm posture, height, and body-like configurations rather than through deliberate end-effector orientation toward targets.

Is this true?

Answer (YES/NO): NO